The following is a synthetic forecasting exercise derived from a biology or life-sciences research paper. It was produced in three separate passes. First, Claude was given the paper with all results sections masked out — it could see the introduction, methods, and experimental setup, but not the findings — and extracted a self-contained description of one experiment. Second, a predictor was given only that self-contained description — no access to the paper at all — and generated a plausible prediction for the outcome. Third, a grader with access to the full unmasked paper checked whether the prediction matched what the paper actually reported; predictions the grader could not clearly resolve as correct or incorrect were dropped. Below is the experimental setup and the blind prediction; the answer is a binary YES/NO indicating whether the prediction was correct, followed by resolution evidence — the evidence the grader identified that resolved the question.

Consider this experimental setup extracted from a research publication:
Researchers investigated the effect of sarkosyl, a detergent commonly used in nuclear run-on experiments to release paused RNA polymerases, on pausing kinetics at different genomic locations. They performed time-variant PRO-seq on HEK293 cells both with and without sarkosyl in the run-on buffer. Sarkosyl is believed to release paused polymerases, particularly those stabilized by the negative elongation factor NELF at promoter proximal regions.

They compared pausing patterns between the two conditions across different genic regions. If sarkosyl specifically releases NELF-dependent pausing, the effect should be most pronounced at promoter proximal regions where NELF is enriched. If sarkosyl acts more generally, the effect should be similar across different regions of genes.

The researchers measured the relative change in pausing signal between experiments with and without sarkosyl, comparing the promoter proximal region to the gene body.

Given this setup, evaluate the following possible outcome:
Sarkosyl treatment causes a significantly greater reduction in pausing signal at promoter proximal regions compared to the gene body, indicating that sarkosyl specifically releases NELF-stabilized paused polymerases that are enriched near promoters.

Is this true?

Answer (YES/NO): NO